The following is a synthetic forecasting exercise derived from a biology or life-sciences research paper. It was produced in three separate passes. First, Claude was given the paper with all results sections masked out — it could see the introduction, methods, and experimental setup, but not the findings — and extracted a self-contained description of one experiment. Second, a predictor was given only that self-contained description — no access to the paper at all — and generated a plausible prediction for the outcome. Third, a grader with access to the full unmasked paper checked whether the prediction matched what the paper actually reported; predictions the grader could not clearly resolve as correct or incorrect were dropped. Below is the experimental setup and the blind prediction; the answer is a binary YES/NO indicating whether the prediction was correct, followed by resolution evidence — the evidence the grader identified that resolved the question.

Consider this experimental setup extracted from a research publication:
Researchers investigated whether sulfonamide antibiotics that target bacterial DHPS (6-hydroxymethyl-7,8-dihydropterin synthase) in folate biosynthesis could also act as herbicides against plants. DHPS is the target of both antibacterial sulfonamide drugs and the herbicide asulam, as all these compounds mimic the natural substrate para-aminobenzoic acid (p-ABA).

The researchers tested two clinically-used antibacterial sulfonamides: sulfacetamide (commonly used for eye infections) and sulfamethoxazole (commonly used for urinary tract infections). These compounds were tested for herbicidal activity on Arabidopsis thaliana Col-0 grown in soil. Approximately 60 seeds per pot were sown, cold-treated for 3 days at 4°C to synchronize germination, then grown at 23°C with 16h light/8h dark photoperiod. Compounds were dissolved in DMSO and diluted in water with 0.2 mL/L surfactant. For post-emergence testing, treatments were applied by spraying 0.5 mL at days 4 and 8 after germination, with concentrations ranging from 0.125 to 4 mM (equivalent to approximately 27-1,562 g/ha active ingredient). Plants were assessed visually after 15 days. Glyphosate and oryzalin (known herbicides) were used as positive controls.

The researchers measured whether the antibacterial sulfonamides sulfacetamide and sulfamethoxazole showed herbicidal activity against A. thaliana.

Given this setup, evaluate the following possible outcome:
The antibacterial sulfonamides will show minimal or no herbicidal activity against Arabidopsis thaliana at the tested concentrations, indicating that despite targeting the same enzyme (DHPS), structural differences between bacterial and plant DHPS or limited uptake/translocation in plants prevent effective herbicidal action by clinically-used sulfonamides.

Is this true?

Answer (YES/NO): NO